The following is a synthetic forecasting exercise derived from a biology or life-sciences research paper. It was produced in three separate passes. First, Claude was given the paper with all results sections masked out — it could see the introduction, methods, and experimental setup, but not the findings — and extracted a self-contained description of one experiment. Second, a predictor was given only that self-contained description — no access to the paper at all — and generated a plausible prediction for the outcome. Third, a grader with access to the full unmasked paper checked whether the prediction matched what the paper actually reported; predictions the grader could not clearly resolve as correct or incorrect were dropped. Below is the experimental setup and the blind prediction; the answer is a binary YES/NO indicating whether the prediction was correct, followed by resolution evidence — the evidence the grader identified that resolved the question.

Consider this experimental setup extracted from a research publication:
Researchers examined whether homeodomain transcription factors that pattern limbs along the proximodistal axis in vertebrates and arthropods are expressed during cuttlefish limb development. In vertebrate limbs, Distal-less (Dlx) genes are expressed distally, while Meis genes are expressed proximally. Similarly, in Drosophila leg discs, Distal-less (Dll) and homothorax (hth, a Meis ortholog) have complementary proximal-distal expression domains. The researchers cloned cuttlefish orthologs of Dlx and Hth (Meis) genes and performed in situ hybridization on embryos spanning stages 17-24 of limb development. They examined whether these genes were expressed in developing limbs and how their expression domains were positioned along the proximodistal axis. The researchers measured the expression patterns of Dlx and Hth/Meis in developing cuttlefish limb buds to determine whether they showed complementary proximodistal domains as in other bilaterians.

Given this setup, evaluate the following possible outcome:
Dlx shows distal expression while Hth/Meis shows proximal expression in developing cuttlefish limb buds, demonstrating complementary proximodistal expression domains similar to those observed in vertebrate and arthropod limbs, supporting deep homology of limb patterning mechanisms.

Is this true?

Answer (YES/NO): YES